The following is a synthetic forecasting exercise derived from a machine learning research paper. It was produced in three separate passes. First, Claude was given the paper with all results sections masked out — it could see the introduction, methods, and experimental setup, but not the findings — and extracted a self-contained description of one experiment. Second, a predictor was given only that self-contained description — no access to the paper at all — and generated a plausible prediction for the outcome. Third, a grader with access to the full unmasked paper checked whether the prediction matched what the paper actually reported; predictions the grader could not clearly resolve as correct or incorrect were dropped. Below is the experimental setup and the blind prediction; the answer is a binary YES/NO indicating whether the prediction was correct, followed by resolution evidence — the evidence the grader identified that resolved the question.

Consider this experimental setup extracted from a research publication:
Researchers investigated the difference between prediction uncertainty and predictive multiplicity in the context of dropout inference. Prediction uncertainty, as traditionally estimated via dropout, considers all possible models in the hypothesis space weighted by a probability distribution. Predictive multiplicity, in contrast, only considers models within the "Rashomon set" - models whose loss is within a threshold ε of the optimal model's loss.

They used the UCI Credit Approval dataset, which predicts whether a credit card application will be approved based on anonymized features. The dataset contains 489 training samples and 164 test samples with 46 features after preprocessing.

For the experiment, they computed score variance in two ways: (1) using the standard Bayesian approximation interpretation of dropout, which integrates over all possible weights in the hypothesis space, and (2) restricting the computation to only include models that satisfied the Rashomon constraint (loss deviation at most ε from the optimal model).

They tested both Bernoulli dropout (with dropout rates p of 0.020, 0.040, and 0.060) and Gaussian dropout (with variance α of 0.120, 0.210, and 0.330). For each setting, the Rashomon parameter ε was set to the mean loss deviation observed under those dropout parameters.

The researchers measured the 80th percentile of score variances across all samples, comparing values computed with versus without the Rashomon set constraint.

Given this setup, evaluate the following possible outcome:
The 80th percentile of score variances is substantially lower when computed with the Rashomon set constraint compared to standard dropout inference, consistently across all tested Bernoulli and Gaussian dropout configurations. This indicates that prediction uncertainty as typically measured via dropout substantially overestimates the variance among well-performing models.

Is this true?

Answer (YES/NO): YES